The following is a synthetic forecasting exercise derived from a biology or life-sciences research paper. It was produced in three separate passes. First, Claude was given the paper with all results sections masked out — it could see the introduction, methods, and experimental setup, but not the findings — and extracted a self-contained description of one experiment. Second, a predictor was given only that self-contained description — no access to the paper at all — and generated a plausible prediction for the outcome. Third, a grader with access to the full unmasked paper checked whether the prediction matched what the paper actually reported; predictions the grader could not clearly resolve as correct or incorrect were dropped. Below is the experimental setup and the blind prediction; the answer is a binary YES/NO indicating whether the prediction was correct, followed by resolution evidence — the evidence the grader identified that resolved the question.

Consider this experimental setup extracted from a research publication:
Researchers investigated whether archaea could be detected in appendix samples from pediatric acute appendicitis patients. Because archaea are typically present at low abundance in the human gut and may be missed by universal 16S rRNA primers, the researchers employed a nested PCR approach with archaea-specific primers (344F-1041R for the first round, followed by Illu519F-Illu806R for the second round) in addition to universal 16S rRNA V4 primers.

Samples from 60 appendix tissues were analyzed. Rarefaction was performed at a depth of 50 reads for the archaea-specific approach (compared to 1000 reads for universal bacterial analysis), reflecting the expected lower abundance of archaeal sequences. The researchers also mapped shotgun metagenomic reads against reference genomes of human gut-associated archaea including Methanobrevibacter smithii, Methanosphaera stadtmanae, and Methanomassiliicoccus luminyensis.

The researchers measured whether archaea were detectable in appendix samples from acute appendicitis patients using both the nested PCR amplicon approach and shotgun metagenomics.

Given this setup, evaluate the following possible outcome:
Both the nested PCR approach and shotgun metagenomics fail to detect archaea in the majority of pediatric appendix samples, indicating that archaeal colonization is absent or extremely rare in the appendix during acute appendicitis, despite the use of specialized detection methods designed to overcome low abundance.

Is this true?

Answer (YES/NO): NO